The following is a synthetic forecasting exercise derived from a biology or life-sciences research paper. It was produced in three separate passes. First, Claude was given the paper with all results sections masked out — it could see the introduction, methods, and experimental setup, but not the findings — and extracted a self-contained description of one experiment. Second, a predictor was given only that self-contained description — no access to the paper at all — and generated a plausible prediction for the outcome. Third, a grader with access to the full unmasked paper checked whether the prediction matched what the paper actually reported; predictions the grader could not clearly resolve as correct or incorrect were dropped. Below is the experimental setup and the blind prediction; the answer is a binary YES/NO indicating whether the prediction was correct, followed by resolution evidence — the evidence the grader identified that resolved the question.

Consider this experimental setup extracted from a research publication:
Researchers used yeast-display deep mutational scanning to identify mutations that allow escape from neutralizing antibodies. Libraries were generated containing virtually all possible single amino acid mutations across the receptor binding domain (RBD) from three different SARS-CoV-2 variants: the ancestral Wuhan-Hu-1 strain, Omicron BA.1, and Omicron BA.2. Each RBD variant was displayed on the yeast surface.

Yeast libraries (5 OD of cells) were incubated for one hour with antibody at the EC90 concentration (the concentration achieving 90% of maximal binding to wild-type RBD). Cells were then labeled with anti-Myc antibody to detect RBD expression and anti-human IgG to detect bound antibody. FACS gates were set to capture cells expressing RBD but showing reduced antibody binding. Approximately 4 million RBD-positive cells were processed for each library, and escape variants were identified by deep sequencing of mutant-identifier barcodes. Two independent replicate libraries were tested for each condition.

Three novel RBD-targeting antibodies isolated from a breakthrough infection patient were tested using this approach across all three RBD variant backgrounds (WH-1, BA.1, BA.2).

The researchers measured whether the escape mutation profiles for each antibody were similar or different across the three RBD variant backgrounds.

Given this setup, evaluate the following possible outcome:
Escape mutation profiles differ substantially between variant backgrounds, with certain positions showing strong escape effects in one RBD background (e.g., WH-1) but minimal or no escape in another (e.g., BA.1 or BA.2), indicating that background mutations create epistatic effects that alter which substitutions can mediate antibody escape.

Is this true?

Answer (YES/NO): YES